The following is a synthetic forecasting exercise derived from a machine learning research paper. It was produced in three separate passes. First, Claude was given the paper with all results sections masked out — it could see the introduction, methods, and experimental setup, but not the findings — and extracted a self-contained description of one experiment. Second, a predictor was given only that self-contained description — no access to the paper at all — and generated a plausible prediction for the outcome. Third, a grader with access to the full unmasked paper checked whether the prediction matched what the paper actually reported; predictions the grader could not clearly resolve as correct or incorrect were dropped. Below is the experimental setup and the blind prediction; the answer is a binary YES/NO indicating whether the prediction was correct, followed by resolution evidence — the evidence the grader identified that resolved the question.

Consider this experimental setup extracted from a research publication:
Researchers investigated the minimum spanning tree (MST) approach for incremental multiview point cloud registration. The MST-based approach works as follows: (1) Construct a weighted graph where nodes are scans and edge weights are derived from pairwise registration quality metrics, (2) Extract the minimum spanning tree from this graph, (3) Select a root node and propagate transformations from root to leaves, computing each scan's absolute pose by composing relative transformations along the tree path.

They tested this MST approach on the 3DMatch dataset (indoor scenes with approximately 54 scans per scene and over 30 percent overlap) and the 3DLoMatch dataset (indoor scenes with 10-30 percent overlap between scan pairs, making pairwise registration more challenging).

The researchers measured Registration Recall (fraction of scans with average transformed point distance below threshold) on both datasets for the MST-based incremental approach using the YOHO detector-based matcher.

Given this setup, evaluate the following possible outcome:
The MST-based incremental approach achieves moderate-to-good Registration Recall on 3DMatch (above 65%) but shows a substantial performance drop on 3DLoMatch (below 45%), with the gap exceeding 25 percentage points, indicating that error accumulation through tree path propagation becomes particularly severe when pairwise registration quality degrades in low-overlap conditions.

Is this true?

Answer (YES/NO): NO